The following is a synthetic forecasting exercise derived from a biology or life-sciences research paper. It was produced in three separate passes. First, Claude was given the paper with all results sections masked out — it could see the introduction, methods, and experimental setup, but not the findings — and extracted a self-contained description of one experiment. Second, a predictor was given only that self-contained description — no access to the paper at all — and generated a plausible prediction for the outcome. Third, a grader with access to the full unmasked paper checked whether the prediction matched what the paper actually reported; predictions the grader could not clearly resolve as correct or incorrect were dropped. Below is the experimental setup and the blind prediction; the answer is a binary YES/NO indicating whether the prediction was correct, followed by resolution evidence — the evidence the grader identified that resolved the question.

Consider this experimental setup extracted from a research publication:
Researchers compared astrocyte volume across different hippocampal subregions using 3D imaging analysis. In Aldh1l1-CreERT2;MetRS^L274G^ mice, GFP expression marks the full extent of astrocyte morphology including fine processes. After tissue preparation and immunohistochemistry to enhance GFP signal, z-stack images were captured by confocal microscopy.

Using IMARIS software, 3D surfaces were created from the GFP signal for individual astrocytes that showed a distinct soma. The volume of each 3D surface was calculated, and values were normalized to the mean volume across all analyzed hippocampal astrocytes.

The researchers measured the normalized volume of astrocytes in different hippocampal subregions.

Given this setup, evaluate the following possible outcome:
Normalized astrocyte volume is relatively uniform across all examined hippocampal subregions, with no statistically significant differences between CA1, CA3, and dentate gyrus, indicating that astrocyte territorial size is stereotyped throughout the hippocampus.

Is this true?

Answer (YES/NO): NO